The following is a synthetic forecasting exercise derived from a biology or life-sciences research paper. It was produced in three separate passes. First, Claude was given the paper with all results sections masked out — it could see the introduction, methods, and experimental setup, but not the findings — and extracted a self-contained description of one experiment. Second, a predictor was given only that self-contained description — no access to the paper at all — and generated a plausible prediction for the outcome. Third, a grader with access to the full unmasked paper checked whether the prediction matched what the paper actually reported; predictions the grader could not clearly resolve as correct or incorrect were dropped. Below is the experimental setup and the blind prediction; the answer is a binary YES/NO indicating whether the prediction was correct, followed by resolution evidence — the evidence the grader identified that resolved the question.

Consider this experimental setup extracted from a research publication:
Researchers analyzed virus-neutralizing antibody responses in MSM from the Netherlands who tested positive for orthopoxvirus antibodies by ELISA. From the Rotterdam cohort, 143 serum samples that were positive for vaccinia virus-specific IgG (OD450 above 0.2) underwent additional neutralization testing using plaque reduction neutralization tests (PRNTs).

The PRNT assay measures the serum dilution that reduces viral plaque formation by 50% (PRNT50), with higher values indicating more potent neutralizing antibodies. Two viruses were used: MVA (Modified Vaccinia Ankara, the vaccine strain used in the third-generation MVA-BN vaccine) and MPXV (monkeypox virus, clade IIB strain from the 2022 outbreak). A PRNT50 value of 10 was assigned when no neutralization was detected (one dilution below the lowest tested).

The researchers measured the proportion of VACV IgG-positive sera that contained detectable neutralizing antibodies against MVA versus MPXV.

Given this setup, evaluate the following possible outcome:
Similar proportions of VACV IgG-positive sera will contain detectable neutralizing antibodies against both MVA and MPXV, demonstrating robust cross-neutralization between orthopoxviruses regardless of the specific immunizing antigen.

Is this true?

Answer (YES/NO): NO